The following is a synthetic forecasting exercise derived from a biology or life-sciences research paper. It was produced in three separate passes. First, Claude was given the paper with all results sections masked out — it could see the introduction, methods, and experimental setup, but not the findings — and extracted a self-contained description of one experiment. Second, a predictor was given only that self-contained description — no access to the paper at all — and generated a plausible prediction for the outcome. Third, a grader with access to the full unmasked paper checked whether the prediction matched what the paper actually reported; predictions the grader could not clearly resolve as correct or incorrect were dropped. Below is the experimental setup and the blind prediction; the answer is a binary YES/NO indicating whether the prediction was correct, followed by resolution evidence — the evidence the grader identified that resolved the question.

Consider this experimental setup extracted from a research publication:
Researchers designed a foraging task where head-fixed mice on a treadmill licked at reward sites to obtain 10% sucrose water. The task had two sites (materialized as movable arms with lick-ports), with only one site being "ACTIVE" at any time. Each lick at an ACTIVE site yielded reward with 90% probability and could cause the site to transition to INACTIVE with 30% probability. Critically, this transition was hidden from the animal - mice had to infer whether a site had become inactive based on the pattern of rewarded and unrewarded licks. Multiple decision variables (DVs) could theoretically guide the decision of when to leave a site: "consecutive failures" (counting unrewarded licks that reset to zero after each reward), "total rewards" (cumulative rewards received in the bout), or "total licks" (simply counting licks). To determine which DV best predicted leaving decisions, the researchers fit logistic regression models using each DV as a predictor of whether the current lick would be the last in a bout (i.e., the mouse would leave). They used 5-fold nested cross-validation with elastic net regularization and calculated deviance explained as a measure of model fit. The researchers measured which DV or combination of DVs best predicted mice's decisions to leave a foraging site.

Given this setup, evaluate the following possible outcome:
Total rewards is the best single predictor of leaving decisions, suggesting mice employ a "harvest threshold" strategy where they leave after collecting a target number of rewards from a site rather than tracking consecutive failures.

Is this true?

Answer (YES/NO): NO